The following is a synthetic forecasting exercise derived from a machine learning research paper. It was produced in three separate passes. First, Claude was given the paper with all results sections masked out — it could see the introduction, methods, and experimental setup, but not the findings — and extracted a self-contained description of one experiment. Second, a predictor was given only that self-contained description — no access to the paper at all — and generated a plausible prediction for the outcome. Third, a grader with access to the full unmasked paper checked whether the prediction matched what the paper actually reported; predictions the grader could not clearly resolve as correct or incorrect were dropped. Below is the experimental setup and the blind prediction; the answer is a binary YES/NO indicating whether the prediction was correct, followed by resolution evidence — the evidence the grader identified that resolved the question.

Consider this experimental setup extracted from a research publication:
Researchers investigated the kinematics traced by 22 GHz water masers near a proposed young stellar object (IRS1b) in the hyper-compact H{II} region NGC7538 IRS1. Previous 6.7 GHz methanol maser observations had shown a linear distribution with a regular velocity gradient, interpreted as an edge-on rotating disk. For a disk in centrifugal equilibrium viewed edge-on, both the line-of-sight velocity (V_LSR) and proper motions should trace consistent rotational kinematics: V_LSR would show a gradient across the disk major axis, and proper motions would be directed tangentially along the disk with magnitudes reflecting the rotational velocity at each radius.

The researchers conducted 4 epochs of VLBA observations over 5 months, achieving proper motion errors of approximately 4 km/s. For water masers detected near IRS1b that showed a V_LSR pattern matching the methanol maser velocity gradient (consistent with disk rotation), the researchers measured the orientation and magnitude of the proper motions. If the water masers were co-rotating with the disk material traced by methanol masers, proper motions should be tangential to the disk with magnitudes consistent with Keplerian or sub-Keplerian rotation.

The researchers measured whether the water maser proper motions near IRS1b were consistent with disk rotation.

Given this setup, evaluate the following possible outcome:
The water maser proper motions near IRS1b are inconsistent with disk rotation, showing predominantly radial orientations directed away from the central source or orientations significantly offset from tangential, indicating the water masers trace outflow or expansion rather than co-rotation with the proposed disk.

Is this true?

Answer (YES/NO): YES